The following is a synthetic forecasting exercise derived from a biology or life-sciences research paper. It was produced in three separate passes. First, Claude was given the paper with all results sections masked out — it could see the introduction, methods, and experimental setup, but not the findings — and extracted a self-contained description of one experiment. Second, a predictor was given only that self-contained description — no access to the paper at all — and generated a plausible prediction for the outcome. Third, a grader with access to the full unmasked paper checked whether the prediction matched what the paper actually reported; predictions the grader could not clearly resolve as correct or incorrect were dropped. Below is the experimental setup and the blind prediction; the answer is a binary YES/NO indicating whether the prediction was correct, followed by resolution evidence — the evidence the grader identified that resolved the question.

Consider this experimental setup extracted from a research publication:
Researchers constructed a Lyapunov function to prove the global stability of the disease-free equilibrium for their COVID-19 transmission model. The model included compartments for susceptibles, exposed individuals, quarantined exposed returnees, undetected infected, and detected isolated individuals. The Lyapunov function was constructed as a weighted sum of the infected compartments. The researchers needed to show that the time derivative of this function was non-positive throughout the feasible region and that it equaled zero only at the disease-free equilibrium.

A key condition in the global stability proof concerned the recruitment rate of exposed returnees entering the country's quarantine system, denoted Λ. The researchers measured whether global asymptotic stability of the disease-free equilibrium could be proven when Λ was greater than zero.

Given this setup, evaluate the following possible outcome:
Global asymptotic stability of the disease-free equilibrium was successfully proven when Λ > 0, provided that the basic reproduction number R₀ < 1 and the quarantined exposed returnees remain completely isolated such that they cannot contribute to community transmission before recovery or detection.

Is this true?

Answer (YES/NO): NO